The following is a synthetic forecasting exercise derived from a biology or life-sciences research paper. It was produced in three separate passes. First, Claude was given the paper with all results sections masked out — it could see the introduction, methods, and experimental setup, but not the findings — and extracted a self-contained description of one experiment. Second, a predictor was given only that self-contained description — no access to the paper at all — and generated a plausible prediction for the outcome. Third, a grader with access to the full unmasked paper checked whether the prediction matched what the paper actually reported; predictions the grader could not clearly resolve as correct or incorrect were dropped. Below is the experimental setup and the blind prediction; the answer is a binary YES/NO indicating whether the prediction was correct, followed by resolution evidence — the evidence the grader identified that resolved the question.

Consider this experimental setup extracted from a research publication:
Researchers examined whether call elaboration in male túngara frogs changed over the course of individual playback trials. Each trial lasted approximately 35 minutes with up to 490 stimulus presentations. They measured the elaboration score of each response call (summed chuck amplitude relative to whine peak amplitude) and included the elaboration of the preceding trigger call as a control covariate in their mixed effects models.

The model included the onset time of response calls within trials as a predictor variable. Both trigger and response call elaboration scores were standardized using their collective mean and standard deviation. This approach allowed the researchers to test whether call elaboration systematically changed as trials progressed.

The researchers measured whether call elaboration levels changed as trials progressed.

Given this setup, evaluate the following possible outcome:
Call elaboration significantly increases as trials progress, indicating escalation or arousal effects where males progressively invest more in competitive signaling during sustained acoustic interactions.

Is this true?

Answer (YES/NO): NO